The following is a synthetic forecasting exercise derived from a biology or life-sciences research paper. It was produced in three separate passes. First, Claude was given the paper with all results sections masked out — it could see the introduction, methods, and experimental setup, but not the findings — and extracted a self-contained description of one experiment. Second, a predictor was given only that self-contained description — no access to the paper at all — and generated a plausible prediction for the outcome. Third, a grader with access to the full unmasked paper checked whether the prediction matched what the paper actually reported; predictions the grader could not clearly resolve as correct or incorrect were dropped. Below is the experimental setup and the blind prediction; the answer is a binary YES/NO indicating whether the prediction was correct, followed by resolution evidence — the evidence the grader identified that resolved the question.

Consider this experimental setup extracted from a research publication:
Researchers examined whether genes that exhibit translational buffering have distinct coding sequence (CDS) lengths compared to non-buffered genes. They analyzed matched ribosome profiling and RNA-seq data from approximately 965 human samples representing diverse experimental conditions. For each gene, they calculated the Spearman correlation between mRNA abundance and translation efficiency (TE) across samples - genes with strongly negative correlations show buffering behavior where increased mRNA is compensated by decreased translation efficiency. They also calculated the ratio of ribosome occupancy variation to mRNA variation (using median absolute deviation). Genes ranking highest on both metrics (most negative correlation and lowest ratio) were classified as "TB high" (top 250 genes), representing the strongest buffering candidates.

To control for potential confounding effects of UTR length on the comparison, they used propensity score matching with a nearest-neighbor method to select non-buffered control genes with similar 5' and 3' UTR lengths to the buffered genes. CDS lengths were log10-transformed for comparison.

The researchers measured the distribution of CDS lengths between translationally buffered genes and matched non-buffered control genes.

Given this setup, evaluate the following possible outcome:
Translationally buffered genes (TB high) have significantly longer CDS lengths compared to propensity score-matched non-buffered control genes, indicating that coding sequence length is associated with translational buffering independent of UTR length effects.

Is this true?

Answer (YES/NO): NO